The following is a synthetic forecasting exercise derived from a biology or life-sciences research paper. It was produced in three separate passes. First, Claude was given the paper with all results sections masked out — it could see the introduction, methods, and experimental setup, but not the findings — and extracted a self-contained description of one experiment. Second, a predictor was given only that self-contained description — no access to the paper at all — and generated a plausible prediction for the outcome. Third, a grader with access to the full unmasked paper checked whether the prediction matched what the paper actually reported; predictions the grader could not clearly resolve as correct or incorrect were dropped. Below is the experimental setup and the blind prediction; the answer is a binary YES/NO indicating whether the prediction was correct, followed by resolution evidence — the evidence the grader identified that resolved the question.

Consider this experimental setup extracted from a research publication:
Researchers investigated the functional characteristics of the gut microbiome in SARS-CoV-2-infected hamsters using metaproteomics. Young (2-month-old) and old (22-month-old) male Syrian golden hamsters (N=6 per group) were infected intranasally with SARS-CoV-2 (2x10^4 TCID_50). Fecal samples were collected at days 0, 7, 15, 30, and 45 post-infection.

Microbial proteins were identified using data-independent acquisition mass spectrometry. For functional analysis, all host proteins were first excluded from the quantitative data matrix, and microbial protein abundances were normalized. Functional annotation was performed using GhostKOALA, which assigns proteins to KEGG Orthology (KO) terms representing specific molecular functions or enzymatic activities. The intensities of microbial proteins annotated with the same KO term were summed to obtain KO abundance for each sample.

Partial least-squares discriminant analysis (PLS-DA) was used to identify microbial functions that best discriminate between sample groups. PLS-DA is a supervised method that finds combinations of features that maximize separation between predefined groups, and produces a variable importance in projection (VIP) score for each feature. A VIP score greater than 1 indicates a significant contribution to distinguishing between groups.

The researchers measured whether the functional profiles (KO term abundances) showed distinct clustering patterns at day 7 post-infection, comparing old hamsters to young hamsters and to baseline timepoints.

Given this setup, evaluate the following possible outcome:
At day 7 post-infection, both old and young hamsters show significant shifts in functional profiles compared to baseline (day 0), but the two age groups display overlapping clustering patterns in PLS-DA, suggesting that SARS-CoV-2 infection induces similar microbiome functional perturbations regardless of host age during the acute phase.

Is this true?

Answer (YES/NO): NO